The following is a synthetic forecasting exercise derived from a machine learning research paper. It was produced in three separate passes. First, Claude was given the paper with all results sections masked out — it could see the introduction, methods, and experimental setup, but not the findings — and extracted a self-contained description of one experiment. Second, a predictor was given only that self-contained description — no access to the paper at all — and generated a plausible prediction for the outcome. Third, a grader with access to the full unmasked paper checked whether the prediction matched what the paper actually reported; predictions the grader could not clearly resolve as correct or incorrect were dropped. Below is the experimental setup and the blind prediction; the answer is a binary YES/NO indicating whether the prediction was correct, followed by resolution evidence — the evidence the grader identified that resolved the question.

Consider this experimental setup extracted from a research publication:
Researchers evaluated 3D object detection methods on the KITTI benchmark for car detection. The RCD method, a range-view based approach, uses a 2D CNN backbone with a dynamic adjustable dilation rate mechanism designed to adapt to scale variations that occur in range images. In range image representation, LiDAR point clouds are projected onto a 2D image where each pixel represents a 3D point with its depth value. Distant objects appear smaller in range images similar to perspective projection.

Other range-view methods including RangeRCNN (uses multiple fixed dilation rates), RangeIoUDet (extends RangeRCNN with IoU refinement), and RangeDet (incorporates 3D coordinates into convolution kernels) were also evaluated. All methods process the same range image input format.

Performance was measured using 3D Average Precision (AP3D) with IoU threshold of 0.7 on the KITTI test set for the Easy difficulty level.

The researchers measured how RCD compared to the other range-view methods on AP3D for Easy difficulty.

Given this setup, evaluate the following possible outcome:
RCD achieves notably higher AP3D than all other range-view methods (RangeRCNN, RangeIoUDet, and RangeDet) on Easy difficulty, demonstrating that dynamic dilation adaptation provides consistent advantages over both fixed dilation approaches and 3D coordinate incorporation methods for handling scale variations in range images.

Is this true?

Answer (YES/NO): NO